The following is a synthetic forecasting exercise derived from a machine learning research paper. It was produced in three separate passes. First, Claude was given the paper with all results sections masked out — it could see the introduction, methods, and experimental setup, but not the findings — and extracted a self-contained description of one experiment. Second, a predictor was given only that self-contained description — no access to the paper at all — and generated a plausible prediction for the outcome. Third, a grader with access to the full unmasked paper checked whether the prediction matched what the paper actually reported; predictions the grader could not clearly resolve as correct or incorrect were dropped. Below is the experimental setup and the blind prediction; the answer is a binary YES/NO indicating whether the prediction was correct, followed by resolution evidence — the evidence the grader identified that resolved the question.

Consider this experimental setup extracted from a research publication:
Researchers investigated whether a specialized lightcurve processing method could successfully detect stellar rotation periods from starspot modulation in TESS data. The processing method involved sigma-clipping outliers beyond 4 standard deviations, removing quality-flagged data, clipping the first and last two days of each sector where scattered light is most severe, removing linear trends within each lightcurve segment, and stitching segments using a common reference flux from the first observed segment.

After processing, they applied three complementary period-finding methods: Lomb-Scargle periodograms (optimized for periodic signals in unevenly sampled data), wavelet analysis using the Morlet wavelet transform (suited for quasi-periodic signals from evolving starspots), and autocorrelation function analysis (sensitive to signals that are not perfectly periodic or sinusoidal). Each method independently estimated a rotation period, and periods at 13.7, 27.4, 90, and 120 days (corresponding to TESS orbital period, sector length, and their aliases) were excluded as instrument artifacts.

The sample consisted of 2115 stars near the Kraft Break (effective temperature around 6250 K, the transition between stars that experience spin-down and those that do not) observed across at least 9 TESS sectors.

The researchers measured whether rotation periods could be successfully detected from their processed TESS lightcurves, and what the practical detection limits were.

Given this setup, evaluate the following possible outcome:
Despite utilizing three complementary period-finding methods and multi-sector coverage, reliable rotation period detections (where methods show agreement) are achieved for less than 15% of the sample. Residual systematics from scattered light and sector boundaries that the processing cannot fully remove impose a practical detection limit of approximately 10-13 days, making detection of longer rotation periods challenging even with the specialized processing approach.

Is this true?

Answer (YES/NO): NO